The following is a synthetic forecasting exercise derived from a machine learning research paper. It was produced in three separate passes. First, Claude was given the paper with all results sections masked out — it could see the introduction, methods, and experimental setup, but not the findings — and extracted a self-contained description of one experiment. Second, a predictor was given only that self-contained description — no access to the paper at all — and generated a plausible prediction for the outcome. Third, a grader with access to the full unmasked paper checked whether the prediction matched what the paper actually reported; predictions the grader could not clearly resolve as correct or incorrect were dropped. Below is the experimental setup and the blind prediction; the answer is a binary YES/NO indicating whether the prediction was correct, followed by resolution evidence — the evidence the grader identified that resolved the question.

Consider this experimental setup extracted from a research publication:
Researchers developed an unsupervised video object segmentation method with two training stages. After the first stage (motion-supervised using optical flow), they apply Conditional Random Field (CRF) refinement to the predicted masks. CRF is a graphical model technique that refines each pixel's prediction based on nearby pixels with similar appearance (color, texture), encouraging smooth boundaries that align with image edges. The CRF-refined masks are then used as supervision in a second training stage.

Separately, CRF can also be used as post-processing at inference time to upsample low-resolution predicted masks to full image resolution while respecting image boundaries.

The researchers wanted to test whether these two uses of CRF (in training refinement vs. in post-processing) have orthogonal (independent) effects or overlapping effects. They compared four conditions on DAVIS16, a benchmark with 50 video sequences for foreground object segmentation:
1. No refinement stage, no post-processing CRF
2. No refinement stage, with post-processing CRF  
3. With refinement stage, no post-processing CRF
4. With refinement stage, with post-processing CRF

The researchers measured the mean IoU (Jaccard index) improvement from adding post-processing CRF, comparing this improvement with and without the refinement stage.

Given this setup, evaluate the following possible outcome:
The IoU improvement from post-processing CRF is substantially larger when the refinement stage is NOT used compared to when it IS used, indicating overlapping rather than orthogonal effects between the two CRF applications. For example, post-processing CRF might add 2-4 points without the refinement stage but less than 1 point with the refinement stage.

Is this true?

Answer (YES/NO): NO